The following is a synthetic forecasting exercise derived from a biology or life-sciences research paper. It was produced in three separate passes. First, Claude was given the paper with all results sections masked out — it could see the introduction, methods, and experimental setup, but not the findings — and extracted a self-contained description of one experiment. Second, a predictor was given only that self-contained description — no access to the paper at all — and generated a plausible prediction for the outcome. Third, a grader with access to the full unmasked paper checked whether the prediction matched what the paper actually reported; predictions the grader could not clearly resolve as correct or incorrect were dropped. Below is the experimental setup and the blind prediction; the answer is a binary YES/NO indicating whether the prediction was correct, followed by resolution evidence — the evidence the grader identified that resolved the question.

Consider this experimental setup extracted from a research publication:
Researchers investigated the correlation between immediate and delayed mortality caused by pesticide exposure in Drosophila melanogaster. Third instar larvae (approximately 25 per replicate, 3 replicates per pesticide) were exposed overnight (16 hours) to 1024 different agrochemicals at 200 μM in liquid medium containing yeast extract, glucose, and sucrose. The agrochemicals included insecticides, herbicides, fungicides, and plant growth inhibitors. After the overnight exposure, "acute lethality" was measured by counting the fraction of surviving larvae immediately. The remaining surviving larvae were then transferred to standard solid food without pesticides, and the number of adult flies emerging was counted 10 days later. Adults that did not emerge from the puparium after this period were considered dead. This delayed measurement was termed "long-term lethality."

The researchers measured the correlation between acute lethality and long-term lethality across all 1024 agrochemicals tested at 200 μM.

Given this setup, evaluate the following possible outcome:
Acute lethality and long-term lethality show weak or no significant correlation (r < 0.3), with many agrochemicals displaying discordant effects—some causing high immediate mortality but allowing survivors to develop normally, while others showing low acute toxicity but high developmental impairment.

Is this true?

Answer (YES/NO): YES